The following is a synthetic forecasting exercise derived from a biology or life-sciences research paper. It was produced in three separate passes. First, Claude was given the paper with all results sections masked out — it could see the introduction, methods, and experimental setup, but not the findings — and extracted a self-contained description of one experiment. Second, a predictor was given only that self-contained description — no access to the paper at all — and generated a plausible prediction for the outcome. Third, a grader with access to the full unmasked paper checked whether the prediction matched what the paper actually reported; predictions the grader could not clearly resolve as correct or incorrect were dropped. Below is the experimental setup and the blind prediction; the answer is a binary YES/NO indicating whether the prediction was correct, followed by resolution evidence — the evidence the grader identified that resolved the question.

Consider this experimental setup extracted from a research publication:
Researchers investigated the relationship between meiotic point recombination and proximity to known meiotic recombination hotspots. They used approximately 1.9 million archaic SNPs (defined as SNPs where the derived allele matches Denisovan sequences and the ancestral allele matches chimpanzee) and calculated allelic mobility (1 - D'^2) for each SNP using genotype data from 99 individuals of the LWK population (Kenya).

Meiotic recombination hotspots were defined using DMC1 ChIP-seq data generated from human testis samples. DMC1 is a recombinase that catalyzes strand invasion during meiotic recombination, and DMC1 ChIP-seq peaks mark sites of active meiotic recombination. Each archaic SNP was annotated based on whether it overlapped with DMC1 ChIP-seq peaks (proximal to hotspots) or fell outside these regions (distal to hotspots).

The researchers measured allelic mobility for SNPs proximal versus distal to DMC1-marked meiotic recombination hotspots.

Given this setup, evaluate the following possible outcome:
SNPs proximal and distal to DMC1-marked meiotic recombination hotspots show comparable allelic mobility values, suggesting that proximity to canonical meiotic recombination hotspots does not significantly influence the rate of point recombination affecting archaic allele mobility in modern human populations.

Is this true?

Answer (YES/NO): NO